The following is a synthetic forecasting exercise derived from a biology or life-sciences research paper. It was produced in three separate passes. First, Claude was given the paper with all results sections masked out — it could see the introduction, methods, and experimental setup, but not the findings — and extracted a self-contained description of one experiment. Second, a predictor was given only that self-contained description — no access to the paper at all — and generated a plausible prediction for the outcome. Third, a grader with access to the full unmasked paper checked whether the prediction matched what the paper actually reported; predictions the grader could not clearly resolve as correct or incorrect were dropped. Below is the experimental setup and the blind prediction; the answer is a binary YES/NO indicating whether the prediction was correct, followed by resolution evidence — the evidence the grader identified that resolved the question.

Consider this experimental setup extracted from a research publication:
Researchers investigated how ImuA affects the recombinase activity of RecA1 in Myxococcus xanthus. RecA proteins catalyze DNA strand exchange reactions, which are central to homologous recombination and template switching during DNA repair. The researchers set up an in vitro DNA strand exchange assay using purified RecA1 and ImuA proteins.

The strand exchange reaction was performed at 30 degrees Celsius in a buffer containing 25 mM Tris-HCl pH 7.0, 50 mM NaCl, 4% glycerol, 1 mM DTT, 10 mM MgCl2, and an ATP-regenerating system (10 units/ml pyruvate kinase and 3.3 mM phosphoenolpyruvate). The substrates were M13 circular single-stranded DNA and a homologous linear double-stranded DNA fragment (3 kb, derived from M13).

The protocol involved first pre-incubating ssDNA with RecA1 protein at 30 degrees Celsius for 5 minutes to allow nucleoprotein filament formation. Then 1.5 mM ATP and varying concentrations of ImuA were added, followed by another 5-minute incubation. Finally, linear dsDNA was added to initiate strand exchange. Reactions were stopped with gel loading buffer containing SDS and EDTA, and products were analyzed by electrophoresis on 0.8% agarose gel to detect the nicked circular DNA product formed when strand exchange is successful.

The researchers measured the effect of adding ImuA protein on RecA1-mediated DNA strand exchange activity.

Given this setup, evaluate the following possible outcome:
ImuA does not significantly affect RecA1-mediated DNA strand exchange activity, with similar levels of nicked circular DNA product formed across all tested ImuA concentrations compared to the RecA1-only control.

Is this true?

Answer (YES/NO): NO